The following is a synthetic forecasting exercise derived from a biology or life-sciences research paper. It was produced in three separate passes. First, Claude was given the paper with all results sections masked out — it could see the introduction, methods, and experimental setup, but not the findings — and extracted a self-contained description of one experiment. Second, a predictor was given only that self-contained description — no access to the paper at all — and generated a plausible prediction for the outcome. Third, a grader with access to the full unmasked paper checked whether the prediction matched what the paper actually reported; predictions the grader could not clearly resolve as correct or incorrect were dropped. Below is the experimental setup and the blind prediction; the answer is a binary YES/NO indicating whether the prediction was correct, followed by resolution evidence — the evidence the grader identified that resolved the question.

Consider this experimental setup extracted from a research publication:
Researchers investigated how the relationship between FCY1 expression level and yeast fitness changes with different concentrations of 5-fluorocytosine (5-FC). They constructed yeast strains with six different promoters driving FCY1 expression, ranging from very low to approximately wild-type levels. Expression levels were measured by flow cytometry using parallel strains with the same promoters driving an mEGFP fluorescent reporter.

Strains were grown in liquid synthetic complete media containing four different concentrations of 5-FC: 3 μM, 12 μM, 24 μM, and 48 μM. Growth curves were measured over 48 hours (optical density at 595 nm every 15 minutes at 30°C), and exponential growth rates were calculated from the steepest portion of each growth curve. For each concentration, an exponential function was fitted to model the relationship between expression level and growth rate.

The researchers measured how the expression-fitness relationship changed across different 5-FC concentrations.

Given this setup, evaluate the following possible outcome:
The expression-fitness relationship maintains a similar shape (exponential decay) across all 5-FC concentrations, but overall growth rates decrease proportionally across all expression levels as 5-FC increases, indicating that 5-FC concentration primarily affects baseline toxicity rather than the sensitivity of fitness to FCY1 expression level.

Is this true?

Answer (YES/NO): NO